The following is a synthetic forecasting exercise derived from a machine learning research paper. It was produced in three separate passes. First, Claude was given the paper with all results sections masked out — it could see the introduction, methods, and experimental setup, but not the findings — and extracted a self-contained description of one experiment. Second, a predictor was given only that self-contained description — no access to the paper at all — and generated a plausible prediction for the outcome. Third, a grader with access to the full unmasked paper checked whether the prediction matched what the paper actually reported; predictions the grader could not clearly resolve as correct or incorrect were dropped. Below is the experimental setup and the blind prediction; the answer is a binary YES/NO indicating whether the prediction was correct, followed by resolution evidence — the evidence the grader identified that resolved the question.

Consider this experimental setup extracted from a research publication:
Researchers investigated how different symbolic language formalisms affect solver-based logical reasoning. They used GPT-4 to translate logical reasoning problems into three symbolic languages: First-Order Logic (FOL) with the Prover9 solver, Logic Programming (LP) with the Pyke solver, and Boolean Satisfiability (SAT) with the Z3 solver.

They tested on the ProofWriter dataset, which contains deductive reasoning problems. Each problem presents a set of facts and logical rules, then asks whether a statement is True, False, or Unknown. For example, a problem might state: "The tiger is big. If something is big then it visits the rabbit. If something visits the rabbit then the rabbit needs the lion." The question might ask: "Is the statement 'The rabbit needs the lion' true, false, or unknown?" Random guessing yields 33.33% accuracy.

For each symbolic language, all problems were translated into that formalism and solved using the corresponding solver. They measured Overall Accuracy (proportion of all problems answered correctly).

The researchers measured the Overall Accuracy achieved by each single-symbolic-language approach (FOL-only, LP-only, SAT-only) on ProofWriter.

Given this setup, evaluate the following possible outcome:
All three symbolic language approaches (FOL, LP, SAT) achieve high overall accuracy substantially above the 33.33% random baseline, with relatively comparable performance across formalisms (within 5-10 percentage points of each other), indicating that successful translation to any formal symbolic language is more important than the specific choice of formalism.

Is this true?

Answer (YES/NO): NO